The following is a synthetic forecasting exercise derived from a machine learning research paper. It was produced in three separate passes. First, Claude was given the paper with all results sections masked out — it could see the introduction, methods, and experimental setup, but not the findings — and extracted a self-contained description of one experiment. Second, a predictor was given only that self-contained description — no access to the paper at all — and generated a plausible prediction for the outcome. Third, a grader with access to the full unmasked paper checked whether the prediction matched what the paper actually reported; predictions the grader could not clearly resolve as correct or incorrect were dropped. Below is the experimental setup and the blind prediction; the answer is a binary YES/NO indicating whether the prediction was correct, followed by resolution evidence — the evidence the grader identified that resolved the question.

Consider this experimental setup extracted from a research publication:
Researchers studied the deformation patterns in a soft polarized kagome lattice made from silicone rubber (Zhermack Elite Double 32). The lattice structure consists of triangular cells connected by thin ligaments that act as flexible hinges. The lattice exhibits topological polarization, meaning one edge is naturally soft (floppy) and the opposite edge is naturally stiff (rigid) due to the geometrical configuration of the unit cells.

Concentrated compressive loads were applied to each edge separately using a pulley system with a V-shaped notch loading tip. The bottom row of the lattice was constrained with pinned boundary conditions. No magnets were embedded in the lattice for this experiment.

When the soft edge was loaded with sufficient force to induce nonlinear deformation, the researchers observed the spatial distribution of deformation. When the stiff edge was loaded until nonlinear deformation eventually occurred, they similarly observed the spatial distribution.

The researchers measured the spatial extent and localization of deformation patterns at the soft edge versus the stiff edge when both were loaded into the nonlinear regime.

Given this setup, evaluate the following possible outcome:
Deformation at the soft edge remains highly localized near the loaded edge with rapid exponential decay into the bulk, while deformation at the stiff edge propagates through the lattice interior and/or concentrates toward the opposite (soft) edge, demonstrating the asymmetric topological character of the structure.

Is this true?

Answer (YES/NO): NO